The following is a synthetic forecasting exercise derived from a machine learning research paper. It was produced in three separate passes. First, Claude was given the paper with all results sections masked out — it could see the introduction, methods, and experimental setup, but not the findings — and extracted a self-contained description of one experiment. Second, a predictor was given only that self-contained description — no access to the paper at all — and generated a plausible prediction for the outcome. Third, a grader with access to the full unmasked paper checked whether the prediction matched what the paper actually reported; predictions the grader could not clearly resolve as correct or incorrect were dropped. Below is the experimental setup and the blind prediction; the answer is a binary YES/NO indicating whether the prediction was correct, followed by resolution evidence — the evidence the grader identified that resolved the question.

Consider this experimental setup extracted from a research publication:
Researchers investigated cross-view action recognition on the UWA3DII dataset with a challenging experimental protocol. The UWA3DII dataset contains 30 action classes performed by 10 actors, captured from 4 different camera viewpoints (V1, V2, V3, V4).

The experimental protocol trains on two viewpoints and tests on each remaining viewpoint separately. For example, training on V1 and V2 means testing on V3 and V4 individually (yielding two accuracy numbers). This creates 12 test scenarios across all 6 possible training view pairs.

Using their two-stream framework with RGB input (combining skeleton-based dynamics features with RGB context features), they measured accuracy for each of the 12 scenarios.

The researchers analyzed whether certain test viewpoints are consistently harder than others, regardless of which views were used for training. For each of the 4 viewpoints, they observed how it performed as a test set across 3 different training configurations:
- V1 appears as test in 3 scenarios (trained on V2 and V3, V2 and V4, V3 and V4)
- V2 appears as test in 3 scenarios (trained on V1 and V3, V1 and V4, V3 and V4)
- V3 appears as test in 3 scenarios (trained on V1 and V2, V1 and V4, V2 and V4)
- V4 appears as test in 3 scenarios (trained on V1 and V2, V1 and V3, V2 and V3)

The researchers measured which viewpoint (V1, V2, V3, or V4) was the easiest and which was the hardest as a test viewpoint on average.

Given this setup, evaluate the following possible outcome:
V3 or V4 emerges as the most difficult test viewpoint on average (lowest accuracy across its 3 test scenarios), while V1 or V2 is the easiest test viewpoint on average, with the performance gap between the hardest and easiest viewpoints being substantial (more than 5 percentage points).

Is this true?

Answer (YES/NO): NO